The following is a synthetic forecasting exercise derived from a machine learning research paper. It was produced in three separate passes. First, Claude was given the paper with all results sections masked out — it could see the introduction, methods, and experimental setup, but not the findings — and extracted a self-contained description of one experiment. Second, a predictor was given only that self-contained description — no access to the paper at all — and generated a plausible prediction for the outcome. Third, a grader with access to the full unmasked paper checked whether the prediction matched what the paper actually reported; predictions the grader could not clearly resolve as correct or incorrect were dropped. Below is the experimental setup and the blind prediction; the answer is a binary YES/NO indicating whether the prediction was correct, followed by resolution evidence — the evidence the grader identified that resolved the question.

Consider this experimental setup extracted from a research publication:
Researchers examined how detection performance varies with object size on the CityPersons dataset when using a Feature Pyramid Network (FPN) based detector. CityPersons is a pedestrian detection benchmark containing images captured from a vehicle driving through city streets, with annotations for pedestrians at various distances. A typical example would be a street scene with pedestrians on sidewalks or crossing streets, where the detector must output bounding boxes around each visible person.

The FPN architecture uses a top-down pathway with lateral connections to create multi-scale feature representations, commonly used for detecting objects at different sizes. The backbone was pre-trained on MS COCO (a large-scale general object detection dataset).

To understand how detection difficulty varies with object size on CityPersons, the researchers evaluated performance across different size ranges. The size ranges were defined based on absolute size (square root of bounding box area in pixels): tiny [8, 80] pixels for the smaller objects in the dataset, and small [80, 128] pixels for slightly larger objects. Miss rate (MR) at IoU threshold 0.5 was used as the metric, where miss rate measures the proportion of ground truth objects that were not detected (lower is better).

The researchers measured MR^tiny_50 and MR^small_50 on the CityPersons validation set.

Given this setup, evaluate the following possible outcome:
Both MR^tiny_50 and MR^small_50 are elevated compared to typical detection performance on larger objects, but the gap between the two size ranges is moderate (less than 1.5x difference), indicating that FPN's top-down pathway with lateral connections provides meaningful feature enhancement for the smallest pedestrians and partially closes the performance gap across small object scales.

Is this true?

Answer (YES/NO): NO